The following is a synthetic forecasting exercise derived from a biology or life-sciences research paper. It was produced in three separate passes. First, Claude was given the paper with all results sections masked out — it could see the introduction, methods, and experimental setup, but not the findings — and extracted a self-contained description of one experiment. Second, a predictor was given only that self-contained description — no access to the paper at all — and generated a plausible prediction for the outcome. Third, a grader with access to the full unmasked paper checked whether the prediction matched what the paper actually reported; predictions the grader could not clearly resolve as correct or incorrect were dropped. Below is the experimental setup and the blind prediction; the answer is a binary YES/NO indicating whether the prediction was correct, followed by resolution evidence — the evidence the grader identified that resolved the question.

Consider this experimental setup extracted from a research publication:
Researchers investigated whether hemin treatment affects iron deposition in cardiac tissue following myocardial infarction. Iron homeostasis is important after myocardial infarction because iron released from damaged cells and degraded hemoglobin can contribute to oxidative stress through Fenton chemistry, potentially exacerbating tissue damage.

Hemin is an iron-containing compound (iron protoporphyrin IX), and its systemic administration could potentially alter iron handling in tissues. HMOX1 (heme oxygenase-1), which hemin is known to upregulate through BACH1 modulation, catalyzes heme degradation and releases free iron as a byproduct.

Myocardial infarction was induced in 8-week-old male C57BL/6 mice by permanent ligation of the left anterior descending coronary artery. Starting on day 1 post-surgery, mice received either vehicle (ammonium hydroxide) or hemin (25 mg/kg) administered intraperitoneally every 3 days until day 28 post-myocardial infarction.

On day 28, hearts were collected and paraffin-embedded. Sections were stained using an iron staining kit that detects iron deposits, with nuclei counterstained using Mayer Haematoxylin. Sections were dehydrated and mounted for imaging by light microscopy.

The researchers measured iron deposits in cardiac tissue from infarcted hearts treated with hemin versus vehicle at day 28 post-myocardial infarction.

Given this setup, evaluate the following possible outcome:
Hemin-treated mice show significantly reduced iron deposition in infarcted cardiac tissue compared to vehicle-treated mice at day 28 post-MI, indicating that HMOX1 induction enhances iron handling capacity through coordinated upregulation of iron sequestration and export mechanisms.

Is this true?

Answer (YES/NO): YES